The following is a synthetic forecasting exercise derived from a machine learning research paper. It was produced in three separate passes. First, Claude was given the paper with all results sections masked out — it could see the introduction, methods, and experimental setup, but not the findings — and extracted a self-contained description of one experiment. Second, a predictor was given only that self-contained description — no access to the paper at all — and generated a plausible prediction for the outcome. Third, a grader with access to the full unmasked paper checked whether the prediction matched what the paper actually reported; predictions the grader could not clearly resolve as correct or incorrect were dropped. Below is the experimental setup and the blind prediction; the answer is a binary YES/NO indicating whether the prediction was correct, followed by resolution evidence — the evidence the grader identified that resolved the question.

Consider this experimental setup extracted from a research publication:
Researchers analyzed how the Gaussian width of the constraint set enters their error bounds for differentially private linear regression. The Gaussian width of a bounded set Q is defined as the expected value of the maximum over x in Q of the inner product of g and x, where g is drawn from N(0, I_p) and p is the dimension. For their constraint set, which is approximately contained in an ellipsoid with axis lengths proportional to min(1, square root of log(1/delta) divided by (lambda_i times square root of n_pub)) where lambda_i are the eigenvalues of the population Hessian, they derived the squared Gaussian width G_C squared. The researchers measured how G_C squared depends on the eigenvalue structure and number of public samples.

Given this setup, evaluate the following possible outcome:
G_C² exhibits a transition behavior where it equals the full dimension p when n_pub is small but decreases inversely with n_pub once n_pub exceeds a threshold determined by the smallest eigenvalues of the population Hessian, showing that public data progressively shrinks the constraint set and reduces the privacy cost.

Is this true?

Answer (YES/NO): YES